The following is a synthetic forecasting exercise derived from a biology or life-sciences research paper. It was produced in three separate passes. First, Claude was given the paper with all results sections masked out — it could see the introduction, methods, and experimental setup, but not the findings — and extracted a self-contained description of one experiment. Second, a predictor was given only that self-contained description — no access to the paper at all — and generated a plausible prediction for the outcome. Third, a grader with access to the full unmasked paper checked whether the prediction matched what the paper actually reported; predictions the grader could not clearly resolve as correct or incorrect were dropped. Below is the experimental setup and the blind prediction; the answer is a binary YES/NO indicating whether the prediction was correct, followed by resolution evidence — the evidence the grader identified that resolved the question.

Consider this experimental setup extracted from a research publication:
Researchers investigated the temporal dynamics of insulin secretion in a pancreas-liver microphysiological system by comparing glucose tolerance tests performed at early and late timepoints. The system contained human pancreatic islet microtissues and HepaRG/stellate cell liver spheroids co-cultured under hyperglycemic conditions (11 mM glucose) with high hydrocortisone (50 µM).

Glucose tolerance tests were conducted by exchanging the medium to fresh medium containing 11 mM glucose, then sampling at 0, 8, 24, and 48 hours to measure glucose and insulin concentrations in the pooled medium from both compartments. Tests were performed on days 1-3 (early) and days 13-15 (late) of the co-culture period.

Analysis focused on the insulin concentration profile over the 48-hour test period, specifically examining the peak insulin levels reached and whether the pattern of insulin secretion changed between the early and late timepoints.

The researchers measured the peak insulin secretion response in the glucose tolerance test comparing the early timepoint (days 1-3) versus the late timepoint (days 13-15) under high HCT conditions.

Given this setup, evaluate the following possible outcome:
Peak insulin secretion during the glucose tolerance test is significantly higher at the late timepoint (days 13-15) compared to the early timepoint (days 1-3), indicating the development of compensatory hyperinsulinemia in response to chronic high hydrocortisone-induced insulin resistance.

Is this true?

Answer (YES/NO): NO